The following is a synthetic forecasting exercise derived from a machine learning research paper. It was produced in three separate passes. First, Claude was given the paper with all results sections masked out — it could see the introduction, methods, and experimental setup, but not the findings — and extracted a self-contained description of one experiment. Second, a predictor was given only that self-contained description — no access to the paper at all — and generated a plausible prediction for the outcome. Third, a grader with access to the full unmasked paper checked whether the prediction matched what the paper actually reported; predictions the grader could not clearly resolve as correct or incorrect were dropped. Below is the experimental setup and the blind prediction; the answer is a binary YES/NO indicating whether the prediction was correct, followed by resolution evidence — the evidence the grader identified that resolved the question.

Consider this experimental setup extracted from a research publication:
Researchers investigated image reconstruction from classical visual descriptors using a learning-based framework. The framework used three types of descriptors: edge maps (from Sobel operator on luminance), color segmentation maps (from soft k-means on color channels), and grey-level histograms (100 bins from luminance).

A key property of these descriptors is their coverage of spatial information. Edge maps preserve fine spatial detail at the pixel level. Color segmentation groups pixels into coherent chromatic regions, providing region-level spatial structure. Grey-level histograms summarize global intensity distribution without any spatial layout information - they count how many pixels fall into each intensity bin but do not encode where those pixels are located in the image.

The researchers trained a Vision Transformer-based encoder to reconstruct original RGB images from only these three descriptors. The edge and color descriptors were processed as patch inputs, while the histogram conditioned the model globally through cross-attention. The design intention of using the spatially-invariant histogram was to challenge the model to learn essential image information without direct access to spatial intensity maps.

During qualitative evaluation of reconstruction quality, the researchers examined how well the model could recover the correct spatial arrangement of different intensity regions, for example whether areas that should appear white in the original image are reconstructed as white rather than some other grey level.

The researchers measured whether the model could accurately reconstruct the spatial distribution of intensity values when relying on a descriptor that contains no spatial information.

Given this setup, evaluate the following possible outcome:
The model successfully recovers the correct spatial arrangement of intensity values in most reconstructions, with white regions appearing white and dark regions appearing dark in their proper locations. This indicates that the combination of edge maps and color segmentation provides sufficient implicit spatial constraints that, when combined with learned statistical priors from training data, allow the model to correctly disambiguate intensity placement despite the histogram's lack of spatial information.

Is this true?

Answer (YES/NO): NO